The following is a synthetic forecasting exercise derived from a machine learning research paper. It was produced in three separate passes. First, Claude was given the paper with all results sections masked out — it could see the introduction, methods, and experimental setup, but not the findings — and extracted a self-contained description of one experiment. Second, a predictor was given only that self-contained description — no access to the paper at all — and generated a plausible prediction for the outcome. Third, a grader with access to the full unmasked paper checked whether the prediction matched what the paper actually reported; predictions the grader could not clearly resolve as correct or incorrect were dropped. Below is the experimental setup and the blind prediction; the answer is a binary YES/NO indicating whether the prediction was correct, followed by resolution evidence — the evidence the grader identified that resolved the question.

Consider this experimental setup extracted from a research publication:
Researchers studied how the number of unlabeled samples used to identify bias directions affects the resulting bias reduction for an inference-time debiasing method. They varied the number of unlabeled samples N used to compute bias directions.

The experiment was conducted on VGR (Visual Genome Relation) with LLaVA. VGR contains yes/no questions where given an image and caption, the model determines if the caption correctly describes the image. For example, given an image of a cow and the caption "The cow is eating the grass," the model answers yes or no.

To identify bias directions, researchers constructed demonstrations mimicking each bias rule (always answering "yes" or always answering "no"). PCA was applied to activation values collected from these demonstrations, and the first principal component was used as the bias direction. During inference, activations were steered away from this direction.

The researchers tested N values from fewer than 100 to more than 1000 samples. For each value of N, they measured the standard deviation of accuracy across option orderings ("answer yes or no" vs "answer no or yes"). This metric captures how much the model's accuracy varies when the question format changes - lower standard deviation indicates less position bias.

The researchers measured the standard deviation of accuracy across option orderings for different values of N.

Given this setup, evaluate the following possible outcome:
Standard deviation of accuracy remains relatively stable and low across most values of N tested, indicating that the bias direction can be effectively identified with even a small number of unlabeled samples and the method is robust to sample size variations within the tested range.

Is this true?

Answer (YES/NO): NO